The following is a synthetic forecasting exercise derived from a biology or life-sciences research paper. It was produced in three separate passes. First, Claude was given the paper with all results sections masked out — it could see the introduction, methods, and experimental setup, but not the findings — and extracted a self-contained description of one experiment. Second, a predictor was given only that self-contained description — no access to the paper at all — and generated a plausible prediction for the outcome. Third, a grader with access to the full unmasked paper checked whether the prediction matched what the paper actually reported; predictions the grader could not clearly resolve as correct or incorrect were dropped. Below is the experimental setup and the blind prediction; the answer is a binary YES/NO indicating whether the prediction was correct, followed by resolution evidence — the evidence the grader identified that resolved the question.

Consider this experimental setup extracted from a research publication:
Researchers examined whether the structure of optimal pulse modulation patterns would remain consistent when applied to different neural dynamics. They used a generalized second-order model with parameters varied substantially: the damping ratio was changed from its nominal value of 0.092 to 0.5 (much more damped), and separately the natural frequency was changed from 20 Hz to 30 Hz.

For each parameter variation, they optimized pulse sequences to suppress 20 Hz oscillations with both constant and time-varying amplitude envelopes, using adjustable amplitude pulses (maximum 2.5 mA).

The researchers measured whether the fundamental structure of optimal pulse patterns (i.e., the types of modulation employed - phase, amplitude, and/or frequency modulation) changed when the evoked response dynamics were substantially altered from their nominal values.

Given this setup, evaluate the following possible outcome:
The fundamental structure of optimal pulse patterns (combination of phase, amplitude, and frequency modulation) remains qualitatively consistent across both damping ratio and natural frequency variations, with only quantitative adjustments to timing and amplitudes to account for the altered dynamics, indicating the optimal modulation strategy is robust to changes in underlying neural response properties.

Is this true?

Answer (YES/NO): YES